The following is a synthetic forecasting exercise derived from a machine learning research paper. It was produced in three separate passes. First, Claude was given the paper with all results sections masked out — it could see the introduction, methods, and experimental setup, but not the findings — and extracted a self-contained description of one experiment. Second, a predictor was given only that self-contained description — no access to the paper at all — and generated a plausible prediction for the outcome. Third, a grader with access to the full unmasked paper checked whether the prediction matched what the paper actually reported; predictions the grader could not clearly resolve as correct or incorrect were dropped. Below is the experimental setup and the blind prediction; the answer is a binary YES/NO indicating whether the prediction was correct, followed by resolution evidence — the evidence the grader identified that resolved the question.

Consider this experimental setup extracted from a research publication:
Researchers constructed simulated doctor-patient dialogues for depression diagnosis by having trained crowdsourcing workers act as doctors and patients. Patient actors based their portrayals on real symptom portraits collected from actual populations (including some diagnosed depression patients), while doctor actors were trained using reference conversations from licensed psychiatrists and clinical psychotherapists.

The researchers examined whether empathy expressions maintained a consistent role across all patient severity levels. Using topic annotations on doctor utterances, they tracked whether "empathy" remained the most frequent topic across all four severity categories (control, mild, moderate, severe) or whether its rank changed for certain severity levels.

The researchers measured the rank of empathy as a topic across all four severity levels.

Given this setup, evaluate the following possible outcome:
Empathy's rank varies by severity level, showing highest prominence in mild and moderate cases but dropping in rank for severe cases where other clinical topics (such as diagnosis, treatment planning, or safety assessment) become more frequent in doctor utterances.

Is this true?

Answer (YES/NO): NO